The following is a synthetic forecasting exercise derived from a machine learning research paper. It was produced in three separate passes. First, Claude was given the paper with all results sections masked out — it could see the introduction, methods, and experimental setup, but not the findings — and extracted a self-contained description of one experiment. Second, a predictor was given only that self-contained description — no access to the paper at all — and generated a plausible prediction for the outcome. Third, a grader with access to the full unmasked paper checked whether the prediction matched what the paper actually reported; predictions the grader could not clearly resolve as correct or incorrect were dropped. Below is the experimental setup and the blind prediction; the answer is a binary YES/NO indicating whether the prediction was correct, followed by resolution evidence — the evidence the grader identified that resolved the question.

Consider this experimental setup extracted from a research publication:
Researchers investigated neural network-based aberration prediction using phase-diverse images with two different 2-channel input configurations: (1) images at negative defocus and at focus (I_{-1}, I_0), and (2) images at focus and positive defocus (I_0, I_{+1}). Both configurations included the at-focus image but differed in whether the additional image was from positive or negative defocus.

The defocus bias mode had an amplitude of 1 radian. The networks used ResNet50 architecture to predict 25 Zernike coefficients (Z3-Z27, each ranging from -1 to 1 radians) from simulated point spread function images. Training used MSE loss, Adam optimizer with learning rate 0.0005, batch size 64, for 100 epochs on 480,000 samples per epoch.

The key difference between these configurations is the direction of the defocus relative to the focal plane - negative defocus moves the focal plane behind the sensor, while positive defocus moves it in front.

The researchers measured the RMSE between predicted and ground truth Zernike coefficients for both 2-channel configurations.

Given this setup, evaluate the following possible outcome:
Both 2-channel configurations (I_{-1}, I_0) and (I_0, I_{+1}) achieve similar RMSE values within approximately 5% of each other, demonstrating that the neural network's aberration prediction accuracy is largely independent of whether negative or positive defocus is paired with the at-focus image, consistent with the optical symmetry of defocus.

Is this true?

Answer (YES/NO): YES